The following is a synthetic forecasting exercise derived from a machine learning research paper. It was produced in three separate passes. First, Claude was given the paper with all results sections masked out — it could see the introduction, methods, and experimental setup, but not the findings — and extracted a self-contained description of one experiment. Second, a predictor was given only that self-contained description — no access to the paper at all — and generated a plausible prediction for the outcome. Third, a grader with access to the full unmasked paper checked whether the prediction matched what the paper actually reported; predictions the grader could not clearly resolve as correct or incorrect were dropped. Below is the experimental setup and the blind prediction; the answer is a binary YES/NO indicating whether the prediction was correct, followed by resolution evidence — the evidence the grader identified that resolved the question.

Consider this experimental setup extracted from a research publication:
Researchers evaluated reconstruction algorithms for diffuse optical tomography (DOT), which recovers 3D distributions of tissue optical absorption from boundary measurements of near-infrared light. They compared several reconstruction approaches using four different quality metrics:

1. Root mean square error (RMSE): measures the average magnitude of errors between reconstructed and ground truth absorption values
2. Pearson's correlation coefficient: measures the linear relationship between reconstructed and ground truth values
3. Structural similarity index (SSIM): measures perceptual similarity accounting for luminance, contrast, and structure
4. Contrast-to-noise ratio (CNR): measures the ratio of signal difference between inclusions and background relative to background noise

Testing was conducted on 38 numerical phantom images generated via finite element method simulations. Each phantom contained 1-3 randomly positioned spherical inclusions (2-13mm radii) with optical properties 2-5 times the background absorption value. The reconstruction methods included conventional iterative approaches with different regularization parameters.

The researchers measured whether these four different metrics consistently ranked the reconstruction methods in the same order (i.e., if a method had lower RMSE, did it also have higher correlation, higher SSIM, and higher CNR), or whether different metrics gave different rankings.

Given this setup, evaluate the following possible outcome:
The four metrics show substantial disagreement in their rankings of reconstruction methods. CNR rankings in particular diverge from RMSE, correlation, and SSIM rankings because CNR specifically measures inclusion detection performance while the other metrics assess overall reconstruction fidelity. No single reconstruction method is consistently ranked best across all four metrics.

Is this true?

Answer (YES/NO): NO